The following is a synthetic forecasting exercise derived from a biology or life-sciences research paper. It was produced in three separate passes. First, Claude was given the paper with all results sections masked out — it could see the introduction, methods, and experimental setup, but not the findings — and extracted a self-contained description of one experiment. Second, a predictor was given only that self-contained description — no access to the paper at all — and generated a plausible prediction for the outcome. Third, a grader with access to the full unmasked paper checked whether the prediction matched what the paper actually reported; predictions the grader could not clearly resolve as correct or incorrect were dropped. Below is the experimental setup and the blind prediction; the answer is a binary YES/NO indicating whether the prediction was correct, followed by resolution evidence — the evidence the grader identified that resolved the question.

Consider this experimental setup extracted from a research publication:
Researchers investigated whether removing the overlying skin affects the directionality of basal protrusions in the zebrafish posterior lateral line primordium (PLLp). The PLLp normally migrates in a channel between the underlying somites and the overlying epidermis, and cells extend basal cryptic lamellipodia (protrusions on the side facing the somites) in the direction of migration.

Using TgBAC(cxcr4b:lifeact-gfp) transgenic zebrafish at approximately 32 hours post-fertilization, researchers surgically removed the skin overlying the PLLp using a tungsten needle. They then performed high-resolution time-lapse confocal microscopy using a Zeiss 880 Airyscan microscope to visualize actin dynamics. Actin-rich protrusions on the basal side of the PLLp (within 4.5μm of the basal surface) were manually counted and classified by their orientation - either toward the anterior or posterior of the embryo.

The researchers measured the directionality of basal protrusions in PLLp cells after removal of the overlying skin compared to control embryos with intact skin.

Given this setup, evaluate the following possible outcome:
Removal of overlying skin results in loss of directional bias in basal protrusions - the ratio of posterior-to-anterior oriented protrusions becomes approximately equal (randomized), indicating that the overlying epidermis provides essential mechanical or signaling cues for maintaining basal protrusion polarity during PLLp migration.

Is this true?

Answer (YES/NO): YES